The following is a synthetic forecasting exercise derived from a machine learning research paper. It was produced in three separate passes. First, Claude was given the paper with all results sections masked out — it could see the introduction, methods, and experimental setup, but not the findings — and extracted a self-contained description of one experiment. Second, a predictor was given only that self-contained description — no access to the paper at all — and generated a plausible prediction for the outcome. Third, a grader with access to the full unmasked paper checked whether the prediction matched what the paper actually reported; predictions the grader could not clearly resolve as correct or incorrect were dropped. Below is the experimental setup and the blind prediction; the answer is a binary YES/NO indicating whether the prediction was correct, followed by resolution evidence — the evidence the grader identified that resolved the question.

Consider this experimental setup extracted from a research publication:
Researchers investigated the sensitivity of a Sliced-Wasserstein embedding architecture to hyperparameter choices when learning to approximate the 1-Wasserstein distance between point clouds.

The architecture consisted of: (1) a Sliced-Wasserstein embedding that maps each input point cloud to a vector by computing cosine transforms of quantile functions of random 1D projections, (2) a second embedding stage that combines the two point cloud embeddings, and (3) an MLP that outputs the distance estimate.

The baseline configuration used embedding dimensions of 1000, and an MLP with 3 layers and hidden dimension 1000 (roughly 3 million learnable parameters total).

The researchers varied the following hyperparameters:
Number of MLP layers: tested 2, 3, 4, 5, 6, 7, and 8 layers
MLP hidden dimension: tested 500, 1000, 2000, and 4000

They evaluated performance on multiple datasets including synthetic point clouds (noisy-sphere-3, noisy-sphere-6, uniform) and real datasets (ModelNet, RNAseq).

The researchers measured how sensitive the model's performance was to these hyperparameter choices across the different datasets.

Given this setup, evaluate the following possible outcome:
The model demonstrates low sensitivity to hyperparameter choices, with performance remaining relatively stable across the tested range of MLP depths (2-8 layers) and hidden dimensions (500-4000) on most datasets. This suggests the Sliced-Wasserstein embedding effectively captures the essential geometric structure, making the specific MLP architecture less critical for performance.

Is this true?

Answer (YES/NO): YES